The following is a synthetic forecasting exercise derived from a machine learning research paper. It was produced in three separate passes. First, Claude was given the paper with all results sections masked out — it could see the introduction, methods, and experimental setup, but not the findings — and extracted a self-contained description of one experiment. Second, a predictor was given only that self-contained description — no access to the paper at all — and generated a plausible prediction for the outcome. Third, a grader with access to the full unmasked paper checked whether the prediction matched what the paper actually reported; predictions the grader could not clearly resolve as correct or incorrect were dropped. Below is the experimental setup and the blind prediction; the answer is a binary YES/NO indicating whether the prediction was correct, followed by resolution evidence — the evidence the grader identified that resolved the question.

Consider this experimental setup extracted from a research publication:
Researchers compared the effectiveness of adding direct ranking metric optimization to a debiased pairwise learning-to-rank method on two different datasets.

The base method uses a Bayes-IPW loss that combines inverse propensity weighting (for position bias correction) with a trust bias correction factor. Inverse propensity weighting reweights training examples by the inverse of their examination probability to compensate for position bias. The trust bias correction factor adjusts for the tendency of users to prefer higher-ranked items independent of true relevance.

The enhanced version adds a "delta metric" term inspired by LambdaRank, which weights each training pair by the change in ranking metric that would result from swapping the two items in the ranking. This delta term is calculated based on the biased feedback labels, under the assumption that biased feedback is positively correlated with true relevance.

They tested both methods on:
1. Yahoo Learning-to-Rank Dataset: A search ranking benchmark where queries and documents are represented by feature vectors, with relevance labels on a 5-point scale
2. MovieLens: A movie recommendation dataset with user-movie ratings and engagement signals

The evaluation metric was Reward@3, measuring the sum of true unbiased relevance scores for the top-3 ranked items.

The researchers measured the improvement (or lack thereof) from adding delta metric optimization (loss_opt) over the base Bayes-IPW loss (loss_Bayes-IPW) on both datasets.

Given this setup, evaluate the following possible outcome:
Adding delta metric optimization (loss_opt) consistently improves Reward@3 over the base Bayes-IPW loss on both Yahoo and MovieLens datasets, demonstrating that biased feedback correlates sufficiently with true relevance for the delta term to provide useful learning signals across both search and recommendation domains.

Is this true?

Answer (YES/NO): YES